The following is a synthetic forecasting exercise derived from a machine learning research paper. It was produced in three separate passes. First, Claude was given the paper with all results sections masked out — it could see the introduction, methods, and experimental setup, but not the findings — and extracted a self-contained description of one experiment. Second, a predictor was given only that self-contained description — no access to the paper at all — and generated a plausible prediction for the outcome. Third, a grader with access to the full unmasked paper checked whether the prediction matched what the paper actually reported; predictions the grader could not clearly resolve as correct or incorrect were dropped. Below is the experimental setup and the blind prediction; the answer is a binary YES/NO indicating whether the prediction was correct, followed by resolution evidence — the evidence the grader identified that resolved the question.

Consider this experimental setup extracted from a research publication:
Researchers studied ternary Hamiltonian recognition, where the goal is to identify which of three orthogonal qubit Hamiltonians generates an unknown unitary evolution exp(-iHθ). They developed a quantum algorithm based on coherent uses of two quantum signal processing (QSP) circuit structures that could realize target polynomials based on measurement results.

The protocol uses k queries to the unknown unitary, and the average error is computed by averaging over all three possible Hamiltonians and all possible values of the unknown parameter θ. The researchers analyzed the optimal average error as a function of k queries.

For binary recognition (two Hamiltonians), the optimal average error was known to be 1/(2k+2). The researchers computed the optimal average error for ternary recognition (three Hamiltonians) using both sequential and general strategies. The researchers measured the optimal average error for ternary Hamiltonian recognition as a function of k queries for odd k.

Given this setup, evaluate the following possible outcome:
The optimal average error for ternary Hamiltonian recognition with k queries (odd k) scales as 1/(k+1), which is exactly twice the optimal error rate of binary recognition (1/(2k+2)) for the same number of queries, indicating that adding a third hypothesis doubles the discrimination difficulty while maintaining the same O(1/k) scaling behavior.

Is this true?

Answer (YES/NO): NO